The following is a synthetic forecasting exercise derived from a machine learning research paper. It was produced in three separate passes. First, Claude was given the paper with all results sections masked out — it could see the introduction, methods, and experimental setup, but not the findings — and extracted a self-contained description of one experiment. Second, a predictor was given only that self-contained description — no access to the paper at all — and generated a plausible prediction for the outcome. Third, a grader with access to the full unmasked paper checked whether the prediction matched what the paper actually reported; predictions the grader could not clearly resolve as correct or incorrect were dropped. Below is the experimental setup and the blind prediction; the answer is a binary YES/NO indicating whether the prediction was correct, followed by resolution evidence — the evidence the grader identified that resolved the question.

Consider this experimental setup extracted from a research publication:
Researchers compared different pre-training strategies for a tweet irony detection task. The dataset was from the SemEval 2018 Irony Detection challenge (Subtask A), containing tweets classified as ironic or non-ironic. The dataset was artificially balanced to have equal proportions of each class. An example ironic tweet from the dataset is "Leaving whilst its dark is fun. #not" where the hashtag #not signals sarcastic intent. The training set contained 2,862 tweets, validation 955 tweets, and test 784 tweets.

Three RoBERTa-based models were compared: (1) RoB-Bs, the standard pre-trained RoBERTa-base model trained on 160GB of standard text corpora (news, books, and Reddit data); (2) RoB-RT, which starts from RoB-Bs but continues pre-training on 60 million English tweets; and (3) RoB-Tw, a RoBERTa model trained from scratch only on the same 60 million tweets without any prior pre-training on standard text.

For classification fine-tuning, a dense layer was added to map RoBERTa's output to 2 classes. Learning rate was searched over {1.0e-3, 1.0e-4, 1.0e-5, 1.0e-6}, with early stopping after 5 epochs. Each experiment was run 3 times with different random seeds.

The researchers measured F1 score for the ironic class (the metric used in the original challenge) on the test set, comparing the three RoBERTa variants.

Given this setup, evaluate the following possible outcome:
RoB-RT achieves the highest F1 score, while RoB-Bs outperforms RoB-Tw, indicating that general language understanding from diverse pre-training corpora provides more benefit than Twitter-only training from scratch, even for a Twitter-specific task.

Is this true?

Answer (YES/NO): NO